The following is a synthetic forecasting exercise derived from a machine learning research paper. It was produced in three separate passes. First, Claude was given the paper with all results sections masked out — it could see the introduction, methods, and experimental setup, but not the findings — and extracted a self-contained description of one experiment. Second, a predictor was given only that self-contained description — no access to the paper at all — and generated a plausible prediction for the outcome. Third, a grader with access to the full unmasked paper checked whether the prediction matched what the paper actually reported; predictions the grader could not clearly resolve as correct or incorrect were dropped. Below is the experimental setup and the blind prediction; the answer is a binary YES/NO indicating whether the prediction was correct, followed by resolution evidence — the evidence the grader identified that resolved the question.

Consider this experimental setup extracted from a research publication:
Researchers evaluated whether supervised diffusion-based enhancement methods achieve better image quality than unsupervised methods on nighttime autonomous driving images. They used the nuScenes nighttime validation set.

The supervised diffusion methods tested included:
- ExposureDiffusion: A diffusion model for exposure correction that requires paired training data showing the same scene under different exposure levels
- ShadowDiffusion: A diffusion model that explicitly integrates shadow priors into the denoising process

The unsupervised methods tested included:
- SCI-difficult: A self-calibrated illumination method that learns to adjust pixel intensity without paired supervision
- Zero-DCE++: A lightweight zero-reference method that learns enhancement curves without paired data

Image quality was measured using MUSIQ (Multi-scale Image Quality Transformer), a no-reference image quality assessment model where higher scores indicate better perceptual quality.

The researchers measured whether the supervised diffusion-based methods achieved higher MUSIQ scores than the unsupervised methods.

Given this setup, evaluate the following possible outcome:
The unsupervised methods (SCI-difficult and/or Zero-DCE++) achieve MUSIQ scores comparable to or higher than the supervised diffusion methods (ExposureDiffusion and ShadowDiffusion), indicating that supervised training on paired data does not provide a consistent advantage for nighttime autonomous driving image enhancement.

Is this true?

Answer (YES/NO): NO